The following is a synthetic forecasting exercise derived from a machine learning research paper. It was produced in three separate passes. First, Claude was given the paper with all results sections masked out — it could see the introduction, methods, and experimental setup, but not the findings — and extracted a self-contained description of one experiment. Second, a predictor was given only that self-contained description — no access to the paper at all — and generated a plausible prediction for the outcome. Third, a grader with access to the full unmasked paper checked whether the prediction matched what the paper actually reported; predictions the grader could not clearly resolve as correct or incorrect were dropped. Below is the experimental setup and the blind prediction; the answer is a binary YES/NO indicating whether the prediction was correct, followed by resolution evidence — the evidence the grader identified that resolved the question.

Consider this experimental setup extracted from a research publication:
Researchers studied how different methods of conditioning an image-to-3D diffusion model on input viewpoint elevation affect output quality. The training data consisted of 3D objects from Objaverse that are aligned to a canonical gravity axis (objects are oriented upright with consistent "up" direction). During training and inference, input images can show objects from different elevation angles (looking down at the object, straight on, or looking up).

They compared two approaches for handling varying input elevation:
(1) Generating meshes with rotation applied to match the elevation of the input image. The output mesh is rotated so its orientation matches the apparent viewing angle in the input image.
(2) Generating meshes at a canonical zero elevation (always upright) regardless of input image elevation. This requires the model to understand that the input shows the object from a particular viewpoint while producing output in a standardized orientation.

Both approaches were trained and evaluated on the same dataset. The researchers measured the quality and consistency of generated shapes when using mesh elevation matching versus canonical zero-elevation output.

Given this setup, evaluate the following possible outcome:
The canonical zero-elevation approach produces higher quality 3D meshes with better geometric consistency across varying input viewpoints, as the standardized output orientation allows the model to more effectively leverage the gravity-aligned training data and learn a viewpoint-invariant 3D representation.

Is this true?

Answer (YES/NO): YES